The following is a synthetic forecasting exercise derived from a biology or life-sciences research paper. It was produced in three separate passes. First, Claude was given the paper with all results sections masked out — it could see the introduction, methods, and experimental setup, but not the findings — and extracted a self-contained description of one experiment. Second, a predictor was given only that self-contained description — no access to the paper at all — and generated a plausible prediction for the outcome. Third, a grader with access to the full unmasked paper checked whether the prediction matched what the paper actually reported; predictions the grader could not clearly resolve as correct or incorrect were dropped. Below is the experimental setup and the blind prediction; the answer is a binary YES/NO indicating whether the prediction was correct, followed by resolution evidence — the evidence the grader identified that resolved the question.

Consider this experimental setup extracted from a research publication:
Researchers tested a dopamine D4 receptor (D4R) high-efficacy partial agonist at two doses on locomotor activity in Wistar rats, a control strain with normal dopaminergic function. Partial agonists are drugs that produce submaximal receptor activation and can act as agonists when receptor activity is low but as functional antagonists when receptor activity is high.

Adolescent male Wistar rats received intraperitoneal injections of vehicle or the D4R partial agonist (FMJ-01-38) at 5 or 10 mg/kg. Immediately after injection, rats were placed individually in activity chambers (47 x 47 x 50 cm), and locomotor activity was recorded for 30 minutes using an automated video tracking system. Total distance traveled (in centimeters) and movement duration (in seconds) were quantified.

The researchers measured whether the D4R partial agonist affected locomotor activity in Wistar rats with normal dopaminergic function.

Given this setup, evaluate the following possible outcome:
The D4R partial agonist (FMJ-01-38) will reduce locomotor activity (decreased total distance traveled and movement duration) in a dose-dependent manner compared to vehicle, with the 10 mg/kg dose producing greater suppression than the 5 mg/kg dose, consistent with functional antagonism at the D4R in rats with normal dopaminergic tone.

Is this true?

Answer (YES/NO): NO